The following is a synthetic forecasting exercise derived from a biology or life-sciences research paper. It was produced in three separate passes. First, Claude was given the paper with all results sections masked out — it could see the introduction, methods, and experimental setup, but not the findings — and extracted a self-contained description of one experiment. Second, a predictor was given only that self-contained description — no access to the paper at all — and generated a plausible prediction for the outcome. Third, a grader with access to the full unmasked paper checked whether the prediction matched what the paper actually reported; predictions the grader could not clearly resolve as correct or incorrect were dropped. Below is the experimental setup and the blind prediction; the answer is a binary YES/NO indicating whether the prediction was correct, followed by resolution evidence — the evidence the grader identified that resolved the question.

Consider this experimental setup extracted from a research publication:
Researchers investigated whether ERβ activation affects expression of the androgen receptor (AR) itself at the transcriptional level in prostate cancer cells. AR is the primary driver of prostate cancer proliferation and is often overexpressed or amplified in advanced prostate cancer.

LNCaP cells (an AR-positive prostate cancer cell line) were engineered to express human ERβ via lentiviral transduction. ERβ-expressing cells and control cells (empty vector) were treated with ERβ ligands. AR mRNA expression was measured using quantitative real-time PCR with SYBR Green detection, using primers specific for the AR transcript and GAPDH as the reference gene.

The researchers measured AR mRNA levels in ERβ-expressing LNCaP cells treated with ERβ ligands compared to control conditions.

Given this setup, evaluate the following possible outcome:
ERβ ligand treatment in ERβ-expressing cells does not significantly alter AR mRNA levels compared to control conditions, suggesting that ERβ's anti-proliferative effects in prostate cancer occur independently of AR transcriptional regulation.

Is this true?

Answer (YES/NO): NO